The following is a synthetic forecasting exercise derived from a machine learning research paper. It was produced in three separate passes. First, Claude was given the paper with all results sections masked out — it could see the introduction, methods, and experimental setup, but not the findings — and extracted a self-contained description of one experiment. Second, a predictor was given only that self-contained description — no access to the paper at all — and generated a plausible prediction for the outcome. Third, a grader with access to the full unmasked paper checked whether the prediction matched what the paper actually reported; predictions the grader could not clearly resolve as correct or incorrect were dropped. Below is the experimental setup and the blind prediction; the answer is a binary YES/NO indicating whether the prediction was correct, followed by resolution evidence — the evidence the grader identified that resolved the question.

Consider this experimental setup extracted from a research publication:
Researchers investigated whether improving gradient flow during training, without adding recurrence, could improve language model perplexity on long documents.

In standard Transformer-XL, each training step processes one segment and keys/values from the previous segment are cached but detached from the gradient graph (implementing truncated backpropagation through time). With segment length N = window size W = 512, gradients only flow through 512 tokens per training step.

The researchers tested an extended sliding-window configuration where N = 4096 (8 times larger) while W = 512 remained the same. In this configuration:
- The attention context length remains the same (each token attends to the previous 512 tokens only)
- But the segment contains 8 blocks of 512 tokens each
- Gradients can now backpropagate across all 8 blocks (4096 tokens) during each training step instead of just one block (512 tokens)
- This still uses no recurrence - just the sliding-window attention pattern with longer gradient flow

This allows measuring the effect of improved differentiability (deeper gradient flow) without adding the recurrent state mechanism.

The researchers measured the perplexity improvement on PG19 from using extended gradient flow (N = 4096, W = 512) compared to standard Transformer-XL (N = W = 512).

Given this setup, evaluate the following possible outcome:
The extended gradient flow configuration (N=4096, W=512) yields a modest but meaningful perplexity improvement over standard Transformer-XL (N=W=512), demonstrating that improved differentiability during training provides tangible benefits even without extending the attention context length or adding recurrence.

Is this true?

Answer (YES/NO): YES